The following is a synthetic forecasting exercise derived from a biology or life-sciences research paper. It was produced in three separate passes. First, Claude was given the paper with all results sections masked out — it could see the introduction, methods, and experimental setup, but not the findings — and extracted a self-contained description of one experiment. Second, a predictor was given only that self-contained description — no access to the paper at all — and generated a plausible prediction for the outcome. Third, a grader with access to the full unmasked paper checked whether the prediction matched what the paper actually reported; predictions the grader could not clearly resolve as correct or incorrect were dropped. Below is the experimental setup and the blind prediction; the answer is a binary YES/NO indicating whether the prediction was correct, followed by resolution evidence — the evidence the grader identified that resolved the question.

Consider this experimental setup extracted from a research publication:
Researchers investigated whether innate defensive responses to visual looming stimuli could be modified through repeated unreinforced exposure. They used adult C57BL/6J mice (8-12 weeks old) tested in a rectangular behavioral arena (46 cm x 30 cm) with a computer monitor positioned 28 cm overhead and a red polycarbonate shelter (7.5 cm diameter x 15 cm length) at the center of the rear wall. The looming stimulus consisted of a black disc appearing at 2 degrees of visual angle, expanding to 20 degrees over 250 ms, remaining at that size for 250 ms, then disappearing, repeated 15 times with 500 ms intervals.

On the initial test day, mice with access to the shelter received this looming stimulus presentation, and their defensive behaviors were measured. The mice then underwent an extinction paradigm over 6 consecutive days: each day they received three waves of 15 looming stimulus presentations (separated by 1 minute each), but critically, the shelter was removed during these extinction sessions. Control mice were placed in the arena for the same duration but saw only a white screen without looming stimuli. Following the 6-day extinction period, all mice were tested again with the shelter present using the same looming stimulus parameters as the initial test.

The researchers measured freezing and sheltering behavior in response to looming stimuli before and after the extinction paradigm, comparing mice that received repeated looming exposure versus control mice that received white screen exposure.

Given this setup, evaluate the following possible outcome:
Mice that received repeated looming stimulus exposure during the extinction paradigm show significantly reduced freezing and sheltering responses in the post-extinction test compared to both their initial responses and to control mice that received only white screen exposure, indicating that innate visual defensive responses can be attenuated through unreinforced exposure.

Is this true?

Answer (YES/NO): YES